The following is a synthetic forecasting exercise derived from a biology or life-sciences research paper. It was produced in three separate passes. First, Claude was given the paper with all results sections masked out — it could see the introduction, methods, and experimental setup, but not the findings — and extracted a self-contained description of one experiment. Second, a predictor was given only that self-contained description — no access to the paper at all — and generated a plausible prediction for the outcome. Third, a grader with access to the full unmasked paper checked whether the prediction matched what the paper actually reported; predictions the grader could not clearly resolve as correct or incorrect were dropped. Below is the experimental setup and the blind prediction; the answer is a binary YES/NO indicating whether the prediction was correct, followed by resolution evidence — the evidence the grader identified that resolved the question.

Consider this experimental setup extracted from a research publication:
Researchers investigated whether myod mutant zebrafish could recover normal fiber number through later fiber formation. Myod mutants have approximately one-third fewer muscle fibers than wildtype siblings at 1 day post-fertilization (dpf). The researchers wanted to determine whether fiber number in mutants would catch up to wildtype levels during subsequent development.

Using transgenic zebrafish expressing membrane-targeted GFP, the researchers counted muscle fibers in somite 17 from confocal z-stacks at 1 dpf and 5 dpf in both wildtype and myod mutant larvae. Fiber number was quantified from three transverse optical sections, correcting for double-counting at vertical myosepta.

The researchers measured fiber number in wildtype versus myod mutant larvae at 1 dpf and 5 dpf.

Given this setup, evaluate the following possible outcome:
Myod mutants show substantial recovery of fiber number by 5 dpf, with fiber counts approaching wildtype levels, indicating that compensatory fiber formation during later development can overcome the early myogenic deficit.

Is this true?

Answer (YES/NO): NO